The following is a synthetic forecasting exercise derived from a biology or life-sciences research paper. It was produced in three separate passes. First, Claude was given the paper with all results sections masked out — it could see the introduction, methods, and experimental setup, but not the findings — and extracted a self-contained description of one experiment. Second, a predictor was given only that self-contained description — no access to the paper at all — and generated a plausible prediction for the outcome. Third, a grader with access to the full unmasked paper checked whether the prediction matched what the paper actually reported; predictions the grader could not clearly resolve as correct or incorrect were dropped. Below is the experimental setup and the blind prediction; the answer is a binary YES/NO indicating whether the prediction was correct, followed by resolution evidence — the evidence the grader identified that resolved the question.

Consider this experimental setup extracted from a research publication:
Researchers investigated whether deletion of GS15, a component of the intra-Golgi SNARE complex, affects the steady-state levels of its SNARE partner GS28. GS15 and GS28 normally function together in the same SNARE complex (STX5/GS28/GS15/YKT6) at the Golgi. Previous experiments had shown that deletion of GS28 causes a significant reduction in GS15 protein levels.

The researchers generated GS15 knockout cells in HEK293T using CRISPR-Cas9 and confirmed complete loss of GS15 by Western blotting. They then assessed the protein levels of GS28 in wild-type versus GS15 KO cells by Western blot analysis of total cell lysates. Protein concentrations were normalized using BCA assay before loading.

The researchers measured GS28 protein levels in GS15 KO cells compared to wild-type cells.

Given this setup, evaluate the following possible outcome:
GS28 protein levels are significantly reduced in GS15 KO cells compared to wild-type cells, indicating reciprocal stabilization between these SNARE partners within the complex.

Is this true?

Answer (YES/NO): NO